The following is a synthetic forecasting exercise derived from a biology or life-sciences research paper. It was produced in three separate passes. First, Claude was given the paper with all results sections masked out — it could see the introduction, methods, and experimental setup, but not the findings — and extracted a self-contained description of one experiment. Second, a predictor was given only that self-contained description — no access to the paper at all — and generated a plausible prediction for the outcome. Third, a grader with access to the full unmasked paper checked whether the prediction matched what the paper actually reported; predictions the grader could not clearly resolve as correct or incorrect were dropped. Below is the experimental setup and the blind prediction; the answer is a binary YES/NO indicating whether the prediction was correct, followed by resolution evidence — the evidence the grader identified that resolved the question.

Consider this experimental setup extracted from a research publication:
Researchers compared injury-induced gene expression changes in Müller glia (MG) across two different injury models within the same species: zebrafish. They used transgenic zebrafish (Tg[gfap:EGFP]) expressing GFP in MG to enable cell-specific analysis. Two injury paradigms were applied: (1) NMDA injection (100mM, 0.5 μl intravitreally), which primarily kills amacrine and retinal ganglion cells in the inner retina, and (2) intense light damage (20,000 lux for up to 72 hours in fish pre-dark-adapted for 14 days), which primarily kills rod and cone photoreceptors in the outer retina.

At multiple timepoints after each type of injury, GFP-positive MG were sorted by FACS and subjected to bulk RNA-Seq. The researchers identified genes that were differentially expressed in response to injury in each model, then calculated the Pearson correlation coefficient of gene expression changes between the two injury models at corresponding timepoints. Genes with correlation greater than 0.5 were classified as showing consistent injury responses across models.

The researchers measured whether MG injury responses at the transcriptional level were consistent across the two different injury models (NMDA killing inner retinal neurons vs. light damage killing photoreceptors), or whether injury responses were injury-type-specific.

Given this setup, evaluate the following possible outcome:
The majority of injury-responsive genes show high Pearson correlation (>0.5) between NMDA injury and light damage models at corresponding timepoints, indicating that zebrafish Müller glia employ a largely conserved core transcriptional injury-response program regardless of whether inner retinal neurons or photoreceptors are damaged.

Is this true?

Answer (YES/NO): YES